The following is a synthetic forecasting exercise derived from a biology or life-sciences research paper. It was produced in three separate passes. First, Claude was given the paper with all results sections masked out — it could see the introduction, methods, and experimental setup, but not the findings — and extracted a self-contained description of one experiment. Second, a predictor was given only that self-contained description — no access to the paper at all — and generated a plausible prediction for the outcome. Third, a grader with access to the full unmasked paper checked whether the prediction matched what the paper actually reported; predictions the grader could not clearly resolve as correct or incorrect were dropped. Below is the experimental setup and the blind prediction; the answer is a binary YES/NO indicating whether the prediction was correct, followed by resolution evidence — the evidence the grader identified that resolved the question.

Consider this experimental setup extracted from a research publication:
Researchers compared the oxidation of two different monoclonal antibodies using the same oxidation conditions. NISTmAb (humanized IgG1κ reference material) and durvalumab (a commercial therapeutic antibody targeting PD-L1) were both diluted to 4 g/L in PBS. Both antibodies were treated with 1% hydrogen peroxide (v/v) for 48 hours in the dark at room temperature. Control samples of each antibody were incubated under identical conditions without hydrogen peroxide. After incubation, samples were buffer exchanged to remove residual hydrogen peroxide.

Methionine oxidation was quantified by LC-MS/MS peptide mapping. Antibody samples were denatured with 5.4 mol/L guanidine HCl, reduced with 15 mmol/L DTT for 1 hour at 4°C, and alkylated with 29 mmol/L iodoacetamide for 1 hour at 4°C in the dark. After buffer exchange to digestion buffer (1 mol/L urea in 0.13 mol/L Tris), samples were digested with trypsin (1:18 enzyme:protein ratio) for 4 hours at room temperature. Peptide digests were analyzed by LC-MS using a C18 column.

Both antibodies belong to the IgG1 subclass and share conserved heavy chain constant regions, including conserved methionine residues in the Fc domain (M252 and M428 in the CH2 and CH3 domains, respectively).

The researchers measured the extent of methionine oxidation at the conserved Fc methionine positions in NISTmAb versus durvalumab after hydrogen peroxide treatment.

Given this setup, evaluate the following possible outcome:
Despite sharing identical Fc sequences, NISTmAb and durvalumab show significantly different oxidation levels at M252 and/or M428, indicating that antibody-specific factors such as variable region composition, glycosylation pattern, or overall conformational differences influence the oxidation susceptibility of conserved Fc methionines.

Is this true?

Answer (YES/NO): NO